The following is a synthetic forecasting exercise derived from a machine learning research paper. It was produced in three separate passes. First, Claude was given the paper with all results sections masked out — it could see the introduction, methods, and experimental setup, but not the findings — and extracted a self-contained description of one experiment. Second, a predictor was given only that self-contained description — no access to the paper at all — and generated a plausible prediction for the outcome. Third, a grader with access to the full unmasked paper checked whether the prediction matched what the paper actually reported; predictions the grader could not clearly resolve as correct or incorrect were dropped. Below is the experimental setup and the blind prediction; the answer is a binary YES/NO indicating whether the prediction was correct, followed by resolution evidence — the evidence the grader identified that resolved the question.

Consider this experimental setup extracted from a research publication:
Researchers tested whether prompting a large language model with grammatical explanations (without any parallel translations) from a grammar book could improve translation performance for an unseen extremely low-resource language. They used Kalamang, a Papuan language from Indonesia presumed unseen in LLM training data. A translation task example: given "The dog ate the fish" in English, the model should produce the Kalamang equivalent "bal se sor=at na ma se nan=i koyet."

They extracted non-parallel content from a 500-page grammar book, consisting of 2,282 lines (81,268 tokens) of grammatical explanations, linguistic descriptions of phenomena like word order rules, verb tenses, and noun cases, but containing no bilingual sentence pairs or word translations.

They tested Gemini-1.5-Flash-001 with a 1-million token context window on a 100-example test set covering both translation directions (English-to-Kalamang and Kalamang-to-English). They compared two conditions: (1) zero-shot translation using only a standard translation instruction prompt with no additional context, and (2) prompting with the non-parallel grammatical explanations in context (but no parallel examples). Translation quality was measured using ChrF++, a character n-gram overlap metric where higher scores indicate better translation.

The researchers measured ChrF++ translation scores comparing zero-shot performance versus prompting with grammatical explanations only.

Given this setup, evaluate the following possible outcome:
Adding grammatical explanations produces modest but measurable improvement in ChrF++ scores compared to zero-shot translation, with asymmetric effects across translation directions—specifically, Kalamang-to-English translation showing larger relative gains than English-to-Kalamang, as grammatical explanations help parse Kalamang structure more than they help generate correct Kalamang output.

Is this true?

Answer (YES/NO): YES